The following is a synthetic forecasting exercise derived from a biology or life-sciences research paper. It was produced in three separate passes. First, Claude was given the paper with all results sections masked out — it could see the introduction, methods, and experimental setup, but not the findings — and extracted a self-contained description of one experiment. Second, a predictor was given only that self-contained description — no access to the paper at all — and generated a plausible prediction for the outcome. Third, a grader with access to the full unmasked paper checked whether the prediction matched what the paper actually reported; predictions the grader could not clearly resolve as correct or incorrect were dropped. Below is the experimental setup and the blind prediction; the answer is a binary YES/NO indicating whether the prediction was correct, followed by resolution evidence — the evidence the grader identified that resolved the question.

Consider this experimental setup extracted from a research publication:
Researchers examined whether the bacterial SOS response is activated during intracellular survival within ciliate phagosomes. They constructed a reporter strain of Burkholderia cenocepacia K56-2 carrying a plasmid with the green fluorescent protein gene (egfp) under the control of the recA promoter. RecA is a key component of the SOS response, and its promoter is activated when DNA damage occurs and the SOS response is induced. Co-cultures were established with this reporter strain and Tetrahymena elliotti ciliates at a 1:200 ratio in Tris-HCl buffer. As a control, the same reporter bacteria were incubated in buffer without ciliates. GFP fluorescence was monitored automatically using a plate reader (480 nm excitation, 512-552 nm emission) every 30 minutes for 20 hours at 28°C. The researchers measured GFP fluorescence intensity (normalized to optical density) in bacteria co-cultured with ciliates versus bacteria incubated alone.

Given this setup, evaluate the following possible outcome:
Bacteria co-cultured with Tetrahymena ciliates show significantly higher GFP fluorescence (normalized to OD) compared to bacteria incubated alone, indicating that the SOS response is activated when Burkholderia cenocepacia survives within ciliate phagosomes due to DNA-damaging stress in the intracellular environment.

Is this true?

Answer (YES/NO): YES